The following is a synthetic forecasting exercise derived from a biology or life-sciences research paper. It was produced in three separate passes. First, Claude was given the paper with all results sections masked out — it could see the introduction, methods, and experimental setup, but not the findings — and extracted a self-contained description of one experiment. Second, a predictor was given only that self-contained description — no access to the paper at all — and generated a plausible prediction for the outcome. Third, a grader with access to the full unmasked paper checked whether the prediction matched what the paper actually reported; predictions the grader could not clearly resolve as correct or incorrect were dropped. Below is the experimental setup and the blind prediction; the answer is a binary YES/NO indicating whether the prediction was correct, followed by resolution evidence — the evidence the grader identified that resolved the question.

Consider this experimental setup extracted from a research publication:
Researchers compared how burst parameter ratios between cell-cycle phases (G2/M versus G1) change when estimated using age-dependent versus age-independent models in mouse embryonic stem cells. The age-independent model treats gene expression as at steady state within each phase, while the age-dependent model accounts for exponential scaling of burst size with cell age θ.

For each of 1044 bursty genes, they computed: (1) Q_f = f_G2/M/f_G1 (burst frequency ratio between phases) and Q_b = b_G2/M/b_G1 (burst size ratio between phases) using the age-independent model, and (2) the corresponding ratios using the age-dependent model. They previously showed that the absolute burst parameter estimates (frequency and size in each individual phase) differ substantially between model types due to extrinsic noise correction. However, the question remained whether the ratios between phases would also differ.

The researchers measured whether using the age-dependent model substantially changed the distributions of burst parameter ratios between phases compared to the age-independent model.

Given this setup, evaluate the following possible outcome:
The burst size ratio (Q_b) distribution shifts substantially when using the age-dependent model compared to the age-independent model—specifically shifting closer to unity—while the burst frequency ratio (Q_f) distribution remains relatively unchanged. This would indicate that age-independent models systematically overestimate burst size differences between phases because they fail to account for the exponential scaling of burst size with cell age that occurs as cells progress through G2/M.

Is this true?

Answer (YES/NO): NO